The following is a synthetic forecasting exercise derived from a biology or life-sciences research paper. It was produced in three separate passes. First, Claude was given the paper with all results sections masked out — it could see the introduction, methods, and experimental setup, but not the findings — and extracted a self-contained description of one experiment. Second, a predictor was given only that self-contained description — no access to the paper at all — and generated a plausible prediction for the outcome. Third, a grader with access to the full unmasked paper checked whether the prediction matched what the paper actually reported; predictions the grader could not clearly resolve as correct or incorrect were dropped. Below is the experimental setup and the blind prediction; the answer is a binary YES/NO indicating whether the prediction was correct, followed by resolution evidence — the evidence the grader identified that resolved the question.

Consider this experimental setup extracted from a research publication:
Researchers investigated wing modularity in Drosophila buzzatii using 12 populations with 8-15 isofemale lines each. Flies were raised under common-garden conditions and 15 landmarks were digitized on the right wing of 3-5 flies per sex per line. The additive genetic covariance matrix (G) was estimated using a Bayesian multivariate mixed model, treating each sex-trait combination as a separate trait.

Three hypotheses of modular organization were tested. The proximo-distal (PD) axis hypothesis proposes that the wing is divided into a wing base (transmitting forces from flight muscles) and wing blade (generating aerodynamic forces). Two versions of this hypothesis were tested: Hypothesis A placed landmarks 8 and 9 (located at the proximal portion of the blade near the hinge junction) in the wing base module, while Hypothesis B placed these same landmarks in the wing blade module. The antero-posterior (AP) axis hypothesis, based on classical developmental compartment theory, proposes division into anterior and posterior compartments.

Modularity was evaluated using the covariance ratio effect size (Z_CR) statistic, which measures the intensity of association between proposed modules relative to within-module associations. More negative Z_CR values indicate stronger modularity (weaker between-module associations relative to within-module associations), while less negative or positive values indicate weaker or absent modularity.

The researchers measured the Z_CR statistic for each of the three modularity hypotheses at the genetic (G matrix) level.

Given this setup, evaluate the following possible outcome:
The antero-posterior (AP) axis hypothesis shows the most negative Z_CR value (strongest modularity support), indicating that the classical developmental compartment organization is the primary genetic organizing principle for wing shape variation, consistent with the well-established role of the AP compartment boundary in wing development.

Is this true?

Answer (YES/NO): NO